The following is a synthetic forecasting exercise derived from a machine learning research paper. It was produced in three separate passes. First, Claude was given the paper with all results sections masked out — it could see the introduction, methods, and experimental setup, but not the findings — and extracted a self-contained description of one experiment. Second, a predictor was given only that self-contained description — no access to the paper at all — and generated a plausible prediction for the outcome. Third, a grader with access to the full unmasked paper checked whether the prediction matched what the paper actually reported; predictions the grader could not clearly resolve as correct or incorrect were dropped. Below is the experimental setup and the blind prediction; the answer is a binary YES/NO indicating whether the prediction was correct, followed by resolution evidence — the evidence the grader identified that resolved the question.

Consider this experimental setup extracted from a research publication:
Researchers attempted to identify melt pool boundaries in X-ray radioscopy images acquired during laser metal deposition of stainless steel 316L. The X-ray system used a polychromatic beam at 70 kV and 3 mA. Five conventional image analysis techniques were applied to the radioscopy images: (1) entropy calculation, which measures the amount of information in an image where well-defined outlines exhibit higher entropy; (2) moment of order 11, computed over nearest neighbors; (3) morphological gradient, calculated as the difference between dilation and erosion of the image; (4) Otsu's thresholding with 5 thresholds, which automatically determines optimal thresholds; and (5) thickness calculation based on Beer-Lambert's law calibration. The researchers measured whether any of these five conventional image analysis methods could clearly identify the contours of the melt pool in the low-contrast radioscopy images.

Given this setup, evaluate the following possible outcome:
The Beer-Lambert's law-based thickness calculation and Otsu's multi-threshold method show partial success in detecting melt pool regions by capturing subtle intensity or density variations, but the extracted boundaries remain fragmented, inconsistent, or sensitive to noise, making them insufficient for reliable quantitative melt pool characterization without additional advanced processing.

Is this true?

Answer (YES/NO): NO